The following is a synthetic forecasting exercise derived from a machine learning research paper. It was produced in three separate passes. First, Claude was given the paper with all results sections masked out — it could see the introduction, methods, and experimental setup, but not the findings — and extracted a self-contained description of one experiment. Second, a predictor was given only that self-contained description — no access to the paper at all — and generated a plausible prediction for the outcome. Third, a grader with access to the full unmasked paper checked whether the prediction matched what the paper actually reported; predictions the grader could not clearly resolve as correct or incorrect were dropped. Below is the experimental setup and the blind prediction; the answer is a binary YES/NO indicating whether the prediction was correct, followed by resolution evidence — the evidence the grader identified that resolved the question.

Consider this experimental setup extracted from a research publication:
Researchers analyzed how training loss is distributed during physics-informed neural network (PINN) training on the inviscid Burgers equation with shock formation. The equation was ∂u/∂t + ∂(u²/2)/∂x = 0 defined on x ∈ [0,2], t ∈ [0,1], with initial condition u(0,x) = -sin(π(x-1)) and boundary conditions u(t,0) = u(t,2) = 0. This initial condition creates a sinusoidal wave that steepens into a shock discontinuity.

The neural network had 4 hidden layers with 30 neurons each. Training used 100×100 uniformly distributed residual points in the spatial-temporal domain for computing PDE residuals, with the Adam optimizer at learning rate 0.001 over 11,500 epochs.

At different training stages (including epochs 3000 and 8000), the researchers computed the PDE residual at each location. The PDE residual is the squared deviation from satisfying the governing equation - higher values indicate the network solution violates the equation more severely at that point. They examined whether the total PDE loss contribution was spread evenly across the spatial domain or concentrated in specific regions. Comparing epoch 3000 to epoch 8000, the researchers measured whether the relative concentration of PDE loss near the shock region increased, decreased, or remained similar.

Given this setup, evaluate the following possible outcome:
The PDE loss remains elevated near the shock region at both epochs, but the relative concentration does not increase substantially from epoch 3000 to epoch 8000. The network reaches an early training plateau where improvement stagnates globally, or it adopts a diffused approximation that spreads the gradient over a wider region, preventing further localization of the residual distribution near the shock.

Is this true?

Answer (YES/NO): YES